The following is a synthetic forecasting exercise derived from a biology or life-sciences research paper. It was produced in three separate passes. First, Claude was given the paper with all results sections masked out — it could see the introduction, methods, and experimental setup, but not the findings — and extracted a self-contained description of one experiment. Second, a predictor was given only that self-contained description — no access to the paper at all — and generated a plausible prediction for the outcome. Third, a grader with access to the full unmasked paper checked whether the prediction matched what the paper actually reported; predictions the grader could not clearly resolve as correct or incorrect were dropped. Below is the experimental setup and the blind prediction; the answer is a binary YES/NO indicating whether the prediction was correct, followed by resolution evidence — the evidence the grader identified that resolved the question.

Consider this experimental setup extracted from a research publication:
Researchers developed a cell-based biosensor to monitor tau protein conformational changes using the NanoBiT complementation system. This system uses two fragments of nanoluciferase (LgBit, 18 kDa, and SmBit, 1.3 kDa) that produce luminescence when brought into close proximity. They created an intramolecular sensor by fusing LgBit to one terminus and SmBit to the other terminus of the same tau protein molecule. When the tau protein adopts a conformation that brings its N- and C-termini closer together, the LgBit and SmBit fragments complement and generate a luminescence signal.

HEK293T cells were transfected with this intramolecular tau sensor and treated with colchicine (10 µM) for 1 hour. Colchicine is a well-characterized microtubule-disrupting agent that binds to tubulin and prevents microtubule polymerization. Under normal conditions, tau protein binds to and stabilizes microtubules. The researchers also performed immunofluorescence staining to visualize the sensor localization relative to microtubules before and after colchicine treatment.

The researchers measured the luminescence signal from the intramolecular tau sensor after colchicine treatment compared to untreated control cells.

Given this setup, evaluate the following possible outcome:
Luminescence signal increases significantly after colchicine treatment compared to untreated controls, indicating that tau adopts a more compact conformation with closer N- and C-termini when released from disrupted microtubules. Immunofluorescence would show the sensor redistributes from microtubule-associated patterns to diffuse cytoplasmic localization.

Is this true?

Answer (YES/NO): NO